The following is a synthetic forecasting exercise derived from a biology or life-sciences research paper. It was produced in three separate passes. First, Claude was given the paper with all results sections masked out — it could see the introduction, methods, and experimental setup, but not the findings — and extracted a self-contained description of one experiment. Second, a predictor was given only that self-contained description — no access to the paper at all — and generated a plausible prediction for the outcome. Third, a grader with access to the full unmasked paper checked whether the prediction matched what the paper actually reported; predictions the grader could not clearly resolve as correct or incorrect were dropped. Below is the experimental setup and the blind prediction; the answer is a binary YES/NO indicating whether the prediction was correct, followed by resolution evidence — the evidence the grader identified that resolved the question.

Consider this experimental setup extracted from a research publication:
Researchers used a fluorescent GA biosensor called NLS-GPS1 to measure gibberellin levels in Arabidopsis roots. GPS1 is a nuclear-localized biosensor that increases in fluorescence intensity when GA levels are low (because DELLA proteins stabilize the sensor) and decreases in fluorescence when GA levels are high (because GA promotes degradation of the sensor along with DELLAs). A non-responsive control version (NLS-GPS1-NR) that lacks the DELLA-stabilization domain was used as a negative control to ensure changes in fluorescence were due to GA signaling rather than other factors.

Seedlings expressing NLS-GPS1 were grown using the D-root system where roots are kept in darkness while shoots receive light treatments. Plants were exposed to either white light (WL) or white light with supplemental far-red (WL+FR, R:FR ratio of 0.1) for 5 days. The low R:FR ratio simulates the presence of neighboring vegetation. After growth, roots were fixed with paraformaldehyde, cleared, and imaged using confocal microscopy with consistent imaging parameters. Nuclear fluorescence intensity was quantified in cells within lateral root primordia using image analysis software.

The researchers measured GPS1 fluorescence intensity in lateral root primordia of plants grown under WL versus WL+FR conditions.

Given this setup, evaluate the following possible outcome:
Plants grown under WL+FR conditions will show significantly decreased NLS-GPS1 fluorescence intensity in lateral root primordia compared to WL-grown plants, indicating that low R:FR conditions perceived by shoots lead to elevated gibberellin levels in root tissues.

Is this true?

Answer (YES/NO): NO